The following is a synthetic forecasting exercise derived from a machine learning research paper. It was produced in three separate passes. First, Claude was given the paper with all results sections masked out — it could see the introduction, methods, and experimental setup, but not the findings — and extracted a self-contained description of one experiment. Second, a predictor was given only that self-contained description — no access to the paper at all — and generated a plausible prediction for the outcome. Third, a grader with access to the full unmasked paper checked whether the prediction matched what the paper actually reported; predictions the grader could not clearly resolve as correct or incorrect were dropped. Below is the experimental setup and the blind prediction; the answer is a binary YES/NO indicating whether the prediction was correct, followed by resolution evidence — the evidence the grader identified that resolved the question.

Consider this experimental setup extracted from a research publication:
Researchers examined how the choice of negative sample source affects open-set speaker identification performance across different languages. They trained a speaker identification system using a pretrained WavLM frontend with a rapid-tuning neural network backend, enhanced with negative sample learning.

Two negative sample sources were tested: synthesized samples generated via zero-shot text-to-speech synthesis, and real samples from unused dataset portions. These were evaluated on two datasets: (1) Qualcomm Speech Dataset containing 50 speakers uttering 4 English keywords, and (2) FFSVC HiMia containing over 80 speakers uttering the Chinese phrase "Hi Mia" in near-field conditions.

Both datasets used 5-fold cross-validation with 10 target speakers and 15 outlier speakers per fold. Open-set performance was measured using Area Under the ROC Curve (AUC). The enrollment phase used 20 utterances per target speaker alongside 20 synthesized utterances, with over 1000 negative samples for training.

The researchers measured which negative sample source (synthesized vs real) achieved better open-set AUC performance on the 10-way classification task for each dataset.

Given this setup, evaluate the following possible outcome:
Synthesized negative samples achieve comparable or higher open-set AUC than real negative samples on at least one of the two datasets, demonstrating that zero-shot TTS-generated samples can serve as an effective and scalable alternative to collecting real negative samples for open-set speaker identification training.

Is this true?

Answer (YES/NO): YES